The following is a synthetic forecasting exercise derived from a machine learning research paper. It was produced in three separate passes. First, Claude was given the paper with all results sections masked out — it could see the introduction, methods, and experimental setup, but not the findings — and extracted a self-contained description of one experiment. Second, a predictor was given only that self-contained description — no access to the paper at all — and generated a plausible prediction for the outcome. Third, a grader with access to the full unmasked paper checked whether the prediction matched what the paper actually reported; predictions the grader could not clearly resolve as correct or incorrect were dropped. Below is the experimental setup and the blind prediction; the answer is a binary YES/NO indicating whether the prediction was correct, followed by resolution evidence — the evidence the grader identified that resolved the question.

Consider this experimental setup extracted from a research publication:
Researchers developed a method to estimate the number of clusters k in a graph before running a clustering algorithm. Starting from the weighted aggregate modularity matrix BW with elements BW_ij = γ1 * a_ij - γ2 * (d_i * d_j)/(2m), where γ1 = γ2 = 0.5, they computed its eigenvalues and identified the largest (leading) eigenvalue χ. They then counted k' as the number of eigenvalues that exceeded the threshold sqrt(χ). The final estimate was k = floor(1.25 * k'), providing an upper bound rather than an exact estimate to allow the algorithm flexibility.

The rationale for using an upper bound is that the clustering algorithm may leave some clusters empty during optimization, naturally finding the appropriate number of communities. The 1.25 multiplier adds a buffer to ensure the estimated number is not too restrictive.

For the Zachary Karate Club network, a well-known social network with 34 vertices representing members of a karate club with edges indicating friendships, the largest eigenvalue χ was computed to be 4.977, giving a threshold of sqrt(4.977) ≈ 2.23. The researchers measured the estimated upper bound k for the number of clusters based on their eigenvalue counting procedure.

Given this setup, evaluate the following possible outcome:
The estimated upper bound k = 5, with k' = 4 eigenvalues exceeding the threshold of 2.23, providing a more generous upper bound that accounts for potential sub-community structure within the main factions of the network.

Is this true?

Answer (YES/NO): NO